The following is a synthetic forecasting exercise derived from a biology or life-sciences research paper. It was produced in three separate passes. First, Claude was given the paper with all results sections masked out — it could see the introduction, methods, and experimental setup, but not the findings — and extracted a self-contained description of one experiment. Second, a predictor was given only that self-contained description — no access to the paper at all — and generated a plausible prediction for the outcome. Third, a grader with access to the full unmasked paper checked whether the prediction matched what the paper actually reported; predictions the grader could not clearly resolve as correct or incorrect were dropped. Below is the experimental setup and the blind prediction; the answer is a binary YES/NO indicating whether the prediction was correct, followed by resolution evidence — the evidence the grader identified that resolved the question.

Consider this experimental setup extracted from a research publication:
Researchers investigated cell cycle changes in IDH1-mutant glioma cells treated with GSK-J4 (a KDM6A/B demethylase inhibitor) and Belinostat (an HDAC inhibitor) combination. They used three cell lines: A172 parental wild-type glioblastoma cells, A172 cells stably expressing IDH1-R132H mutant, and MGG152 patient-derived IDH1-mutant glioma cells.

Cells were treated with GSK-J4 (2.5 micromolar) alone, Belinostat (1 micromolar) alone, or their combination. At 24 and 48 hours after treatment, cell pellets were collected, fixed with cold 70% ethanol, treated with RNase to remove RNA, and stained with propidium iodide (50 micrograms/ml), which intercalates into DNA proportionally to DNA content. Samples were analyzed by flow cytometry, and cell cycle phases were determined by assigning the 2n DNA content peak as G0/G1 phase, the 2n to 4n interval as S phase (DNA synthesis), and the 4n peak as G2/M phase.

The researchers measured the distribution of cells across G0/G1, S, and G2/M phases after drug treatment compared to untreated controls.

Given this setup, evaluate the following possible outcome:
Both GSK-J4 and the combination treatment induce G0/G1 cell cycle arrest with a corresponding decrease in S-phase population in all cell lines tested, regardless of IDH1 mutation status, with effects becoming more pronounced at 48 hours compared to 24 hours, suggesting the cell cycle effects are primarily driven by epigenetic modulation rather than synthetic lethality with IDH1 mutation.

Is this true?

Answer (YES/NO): NO